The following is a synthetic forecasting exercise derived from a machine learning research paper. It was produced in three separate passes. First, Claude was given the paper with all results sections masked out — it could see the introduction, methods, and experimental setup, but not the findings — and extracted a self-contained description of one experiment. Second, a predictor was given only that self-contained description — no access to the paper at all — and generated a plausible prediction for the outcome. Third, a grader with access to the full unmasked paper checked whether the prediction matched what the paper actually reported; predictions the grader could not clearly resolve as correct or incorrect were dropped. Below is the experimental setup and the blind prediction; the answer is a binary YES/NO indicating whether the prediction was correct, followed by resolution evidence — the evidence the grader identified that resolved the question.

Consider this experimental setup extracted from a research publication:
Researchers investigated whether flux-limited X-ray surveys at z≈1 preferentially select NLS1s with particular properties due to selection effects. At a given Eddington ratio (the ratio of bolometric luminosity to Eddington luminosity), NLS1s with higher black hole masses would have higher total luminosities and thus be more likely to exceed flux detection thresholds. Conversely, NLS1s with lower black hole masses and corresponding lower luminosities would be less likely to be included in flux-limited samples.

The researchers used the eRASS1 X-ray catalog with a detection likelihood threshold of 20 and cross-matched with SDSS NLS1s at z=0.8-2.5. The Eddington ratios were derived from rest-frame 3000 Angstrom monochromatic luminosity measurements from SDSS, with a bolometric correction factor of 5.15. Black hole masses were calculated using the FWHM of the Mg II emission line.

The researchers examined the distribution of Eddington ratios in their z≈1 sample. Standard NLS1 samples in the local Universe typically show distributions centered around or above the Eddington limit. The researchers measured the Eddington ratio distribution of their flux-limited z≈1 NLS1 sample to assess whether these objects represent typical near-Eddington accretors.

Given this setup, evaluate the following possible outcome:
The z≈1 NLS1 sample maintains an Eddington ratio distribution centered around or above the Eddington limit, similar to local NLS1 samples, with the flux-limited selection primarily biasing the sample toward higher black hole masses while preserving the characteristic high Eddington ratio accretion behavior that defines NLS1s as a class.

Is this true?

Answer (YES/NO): YES